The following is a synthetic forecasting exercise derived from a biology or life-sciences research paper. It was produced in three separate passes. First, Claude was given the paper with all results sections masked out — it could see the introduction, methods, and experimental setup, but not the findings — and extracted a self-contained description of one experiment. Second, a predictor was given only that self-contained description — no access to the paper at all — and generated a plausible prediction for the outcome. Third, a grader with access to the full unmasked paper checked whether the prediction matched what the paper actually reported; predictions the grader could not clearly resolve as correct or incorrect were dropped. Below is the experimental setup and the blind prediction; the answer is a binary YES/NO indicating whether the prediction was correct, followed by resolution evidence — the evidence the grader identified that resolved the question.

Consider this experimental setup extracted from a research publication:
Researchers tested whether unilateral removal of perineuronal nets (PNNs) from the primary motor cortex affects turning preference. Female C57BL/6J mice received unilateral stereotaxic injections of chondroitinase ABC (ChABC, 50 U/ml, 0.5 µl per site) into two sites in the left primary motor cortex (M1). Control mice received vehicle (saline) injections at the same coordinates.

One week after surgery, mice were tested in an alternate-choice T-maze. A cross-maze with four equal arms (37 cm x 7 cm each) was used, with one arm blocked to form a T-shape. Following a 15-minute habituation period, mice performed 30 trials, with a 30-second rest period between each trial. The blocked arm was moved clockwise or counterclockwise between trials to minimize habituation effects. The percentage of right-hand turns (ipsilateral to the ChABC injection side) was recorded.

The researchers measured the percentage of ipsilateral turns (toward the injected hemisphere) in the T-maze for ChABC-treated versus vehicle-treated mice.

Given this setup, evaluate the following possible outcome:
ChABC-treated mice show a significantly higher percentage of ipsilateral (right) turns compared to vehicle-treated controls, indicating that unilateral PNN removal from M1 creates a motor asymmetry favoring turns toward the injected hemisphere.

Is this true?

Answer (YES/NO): NO